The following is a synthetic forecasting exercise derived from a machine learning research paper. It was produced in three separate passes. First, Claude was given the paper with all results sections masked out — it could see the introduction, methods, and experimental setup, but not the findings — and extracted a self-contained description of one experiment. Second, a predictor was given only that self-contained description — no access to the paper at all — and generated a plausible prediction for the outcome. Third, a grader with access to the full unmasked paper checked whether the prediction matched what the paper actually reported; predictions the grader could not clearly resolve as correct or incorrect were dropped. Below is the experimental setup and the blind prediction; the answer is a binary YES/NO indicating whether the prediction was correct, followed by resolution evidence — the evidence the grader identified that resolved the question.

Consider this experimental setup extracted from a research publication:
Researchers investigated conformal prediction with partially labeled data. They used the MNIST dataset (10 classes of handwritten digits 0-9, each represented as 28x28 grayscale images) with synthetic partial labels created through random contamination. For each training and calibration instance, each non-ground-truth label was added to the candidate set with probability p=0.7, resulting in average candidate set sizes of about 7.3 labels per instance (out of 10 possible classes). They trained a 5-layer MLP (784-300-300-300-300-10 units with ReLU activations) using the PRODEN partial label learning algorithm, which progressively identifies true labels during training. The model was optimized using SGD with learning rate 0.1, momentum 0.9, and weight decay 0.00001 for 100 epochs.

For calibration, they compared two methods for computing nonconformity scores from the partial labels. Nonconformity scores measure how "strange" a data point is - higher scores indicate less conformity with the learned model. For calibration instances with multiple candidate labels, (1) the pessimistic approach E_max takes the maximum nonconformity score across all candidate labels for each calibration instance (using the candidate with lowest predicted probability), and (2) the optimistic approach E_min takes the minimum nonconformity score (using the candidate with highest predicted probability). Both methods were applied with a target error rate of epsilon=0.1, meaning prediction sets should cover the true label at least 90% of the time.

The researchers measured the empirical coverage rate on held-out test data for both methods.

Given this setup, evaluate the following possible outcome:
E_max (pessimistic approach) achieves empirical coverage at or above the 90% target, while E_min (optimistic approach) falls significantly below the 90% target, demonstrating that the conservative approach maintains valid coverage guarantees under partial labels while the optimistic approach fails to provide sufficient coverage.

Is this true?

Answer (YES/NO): NO